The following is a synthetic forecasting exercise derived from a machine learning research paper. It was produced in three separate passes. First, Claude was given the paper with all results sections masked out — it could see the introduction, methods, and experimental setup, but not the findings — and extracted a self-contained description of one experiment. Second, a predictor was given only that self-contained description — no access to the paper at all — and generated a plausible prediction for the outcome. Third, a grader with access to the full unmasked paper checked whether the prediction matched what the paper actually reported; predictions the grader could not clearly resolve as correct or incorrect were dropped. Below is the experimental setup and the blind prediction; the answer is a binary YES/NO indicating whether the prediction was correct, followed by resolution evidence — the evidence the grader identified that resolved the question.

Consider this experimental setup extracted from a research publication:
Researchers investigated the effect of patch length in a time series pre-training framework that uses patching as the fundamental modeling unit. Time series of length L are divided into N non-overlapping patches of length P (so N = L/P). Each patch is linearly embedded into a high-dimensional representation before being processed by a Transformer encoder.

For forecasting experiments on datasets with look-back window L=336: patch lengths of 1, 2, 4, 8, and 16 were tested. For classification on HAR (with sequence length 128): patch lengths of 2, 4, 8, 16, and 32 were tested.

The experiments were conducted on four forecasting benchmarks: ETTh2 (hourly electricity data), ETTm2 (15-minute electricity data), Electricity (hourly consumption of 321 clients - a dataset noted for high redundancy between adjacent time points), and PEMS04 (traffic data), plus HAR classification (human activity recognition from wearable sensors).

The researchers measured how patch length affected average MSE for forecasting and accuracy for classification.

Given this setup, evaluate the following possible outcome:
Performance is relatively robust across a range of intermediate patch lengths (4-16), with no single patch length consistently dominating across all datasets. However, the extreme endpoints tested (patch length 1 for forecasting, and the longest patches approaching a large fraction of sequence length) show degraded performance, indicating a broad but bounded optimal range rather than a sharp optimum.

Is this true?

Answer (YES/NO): NO